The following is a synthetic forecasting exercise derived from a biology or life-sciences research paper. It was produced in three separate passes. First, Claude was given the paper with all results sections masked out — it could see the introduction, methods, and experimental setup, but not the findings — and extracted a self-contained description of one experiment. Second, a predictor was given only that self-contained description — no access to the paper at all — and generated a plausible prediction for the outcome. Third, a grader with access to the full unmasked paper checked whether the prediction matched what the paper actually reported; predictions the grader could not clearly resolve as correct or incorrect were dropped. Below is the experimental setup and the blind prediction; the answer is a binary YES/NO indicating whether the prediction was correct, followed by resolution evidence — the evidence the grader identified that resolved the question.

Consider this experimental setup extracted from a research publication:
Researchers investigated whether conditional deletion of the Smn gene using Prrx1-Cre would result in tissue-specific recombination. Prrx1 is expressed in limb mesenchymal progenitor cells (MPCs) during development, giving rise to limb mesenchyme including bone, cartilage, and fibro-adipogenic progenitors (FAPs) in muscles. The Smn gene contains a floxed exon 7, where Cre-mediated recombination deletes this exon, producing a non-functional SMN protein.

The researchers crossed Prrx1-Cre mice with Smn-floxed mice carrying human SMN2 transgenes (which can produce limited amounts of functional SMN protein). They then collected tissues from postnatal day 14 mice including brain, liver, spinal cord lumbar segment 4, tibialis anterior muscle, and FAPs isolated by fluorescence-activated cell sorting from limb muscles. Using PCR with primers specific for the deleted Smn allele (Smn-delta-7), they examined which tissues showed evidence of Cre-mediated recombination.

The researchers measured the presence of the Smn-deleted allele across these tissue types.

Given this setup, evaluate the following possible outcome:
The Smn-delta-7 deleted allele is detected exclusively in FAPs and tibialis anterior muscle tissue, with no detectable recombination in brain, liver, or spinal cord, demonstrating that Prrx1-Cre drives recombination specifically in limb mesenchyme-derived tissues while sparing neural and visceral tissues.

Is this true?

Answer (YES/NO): NO